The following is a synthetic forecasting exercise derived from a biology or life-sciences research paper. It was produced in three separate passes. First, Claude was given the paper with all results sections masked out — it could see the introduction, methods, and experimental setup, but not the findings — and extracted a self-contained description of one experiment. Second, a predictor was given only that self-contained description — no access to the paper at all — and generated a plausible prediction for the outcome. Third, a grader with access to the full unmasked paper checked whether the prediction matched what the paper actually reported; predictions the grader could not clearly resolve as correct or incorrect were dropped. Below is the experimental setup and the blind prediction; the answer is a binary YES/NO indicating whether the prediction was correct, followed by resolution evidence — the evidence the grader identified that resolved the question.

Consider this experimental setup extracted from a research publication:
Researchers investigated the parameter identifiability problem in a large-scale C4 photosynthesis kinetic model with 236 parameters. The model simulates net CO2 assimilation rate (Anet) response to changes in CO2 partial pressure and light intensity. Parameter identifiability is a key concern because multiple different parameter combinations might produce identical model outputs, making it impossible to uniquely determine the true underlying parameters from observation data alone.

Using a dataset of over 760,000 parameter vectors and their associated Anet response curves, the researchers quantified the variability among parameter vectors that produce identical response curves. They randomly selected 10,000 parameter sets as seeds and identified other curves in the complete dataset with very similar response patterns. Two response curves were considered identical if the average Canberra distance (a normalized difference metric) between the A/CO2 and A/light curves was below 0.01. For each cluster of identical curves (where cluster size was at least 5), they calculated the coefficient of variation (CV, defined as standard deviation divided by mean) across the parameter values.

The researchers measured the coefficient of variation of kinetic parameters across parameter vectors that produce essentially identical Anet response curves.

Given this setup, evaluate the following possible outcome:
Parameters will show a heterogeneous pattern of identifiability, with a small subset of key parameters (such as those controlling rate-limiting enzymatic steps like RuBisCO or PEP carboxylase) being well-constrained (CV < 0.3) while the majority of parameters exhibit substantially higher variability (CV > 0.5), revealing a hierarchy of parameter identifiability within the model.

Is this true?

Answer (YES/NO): NO